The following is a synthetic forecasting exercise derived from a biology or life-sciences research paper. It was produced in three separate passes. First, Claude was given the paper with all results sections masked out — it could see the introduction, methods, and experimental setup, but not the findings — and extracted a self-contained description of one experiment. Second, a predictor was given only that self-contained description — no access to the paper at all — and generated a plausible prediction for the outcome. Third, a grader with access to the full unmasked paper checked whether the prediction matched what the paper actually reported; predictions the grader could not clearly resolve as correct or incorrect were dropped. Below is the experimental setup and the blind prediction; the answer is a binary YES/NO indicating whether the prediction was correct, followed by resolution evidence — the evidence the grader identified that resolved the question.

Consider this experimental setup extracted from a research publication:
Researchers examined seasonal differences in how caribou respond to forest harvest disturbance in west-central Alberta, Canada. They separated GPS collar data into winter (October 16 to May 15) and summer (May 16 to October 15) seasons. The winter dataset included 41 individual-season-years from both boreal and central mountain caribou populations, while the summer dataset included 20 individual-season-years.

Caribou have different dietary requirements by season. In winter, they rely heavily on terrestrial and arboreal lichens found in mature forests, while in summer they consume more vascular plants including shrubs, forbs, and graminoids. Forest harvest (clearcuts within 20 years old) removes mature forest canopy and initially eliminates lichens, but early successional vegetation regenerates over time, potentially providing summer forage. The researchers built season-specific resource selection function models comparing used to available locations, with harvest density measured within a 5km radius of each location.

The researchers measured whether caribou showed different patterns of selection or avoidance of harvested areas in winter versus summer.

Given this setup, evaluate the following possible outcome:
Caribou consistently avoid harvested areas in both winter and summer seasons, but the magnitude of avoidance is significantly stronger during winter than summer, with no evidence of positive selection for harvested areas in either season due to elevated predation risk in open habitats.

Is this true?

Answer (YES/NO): NO